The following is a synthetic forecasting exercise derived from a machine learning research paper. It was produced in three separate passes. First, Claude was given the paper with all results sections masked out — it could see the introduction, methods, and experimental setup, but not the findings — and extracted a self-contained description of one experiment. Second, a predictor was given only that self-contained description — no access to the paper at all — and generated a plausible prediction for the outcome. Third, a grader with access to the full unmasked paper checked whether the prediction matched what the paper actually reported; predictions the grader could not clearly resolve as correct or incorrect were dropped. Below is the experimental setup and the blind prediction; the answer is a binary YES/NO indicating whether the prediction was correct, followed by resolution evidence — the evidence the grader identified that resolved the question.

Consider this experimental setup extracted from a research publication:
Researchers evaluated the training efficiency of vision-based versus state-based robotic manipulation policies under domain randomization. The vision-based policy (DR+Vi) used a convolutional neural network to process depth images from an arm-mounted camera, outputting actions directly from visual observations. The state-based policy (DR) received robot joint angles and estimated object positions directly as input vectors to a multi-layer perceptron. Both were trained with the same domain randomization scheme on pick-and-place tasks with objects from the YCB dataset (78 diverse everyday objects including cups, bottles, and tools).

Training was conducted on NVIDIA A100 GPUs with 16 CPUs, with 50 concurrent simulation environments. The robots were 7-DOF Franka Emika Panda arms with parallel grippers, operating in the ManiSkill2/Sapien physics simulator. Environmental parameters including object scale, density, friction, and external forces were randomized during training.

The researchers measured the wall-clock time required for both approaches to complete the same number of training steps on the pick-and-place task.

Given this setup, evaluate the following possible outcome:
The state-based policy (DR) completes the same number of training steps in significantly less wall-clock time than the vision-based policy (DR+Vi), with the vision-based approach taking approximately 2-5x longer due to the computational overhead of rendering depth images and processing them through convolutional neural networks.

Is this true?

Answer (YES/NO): YES